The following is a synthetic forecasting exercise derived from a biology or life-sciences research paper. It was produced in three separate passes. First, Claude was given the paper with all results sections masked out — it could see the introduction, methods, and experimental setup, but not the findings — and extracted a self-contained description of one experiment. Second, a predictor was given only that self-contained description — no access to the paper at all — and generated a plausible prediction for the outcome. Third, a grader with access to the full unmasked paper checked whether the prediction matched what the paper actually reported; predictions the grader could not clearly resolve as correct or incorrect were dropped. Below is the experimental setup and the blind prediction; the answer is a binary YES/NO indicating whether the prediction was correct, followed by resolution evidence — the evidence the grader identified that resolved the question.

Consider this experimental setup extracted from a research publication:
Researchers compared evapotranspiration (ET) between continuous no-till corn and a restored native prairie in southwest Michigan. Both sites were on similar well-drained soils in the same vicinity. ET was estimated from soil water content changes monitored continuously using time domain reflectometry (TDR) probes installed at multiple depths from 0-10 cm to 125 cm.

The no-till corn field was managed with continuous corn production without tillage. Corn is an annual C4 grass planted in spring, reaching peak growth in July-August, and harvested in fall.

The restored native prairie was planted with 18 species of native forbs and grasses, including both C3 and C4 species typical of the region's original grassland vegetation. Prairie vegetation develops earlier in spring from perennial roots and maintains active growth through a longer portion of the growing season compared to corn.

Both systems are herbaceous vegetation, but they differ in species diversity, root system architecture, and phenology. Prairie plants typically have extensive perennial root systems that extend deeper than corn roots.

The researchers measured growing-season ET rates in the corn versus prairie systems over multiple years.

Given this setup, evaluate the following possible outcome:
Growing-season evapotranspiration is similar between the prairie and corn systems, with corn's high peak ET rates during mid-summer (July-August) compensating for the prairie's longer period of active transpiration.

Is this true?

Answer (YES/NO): YES